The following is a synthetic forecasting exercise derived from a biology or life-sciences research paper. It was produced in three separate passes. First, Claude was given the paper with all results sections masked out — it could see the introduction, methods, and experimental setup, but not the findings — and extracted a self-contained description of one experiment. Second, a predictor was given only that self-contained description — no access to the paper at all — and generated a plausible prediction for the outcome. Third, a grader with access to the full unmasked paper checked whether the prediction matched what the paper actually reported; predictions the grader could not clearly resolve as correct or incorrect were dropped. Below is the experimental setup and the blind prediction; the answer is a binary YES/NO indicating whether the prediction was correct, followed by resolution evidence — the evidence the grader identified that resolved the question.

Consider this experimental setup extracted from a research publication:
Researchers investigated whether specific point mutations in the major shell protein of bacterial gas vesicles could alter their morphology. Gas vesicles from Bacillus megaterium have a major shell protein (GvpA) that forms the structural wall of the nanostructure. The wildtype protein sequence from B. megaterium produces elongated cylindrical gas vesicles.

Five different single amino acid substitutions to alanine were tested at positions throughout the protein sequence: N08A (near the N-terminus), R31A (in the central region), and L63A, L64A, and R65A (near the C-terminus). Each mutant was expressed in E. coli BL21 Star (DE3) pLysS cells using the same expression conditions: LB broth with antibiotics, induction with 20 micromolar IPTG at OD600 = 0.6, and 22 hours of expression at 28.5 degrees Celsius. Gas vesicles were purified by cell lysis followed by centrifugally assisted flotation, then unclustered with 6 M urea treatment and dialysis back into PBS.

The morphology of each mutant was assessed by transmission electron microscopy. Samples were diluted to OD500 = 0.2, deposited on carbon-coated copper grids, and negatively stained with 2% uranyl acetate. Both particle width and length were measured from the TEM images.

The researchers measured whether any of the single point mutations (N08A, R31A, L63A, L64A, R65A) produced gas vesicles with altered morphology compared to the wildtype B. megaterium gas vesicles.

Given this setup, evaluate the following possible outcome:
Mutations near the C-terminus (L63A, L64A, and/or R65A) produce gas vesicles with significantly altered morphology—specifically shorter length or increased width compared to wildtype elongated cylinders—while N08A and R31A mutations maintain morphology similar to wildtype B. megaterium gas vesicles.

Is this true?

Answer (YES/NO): NO